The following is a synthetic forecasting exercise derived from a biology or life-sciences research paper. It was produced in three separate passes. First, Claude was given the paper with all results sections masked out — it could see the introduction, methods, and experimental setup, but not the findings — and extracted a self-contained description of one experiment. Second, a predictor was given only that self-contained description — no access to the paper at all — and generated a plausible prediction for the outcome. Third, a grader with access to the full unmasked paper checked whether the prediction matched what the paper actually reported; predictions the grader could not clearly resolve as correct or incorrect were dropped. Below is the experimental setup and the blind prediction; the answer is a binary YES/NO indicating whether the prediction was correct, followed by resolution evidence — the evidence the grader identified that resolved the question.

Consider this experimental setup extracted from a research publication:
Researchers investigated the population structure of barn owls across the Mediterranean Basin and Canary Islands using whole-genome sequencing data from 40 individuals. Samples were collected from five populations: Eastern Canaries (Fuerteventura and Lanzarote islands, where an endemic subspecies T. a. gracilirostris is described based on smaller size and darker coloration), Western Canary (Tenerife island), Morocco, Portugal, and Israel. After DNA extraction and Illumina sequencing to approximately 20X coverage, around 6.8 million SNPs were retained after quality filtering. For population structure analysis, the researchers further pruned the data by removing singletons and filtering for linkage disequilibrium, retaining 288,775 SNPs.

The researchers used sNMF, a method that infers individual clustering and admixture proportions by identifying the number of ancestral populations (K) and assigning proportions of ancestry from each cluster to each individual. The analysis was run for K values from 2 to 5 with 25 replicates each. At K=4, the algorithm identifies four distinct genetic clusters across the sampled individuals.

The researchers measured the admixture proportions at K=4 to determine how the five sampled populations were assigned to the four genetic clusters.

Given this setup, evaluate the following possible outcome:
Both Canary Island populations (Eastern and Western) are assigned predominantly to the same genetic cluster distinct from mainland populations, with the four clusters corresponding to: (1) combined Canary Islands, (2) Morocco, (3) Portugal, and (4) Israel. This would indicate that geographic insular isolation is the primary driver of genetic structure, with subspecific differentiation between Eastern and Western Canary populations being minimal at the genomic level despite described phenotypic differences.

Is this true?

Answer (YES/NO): NO